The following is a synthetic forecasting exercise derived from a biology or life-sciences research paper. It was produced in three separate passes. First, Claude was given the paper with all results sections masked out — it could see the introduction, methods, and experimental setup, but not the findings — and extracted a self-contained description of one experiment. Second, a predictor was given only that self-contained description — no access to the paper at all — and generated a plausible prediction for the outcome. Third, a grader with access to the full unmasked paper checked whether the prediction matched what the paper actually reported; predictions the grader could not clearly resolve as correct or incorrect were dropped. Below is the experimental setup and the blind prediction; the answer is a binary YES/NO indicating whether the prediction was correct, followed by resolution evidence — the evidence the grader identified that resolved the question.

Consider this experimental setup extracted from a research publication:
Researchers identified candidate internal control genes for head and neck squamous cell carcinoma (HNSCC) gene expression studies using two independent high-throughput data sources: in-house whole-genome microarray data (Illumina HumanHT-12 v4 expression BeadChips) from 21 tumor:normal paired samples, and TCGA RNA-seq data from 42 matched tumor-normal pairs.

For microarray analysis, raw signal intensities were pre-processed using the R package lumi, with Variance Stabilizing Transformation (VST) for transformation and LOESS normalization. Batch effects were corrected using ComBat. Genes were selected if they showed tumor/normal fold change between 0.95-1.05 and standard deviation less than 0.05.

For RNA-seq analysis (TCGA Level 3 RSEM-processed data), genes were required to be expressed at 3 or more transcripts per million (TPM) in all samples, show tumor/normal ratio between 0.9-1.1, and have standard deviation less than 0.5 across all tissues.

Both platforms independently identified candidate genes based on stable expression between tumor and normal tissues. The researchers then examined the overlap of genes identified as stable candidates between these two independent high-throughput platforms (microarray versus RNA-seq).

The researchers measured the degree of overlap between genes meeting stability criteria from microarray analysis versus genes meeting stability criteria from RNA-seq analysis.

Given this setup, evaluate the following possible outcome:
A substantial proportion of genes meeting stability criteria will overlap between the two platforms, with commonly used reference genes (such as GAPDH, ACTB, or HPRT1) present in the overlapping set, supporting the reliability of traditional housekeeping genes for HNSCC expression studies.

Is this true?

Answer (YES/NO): NO